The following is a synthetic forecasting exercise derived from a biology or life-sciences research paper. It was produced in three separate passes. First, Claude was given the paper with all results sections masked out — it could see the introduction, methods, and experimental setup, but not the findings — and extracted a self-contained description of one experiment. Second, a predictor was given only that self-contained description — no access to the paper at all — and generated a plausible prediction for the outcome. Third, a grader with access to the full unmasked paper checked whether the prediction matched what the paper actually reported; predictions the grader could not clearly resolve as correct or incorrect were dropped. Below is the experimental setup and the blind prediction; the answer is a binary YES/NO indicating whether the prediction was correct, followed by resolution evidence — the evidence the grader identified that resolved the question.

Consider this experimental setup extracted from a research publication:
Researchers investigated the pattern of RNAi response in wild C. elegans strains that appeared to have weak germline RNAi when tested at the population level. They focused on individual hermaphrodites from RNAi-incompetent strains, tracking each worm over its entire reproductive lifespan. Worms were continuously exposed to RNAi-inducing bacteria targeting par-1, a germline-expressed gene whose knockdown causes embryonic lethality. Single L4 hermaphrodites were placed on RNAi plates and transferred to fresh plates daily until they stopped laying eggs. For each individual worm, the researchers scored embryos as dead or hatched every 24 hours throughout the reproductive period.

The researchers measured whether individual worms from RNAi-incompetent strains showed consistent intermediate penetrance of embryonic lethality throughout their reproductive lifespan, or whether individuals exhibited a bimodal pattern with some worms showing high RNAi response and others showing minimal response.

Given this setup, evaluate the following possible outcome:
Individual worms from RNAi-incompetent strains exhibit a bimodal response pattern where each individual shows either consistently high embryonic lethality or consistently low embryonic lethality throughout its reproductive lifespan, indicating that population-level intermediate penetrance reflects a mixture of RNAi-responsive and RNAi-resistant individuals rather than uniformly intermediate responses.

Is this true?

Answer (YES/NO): YES